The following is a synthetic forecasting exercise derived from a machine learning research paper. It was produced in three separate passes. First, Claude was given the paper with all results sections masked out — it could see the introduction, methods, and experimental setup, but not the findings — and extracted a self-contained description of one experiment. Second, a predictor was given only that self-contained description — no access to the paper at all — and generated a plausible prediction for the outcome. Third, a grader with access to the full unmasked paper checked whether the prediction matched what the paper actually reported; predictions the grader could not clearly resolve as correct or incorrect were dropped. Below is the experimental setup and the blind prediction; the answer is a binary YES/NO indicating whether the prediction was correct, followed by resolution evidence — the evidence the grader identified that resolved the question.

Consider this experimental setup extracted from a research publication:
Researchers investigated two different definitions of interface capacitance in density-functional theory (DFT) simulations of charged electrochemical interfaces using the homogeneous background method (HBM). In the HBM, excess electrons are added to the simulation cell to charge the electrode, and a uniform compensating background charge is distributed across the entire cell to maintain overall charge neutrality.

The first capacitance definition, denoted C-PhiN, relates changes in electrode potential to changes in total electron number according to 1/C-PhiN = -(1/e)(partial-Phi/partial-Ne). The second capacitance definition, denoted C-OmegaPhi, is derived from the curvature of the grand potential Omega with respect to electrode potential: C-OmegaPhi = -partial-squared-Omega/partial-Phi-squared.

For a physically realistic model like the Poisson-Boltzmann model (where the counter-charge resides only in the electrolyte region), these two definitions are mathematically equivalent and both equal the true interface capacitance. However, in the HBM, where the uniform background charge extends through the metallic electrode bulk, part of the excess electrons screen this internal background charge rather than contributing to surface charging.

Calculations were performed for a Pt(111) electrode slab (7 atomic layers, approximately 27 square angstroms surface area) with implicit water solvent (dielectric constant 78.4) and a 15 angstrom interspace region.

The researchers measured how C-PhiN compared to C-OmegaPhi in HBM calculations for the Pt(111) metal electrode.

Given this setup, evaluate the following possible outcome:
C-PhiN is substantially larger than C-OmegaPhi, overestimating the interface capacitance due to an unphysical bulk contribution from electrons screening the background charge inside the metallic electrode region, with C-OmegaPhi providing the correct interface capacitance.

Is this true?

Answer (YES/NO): YES